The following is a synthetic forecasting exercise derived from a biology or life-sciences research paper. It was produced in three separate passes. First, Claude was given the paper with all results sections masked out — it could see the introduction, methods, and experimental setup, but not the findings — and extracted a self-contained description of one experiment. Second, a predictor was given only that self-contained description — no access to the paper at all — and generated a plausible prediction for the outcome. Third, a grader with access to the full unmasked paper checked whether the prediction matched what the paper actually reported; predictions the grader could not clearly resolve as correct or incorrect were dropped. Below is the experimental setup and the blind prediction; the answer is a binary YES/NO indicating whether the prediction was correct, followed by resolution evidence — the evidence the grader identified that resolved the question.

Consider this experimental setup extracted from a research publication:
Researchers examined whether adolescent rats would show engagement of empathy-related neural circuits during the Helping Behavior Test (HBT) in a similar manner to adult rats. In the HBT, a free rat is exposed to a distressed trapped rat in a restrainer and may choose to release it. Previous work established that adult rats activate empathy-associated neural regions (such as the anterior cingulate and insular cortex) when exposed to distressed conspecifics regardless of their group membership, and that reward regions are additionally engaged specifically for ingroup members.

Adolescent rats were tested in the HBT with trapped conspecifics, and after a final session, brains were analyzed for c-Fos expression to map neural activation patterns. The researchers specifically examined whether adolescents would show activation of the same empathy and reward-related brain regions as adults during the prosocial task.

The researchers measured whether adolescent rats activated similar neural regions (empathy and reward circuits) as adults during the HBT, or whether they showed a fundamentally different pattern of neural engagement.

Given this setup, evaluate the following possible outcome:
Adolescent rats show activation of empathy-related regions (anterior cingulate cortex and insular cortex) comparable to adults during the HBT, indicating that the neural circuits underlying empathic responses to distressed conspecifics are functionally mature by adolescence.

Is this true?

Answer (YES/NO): NO